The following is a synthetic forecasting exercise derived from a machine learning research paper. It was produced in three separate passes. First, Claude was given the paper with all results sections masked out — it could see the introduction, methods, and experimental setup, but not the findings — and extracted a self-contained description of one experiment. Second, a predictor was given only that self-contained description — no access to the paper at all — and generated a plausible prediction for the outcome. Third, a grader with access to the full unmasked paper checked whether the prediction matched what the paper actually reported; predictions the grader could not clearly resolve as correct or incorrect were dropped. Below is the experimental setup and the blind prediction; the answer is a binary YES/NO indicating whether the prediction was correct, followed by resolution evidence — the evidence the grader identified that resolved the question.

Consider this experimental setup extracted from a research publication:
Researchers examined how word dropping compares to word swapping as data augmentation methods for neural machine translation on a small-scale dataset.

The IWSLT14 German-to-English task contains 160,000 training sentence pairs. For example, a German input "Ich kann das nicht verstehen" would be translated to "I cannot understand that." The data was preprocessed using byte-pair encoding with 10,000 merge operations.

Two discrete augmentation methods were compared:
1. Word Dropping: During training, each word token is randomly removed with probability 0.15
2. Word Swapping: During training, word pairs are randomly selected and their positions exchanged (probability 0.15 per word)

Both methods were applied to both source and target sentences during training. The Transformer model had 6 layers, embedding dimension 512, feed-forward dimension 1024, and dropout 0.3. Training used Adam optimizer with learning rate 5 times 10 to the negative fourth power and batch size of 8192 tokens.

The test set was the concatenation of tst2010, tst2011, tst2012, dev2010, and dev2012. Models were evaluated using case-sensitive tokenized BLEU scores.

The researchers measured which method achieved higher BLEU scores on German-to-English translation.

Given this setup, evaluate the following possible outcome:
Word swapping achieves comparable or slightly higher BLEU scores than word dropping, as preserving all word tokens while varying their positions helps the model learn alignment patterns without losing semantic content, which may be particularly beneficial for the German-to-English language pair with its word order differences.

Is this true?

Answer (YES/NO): NO